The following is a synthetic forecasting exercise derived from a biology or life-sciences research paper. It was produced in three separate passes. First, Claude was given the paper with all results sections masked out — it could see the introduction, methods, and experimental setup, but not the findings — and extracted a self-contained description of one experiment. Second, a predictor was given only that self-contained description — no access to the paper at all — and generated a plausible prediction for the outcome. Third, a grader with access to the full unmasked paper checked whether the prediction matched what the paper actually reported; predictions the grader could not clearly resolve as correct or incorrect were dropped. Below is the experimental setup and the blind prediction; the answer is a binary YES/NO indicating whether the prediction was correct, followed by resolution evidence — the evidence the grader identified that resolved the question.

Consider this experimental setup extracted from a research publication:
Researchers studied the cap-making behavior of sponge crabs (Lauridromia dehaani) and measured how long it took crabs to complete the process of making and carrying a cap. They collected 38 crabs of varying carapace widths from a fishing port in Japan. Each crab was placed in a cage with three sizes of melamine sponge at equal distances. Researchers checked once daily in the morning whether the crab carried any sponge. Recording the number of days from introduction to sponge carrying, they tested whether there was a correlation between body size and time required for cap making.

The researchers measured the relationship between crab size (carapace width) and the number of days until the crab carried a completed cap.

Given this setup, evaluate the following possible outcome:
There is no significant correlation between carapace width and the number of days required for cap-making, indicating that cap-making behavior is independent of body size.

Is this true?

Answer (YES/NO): YES